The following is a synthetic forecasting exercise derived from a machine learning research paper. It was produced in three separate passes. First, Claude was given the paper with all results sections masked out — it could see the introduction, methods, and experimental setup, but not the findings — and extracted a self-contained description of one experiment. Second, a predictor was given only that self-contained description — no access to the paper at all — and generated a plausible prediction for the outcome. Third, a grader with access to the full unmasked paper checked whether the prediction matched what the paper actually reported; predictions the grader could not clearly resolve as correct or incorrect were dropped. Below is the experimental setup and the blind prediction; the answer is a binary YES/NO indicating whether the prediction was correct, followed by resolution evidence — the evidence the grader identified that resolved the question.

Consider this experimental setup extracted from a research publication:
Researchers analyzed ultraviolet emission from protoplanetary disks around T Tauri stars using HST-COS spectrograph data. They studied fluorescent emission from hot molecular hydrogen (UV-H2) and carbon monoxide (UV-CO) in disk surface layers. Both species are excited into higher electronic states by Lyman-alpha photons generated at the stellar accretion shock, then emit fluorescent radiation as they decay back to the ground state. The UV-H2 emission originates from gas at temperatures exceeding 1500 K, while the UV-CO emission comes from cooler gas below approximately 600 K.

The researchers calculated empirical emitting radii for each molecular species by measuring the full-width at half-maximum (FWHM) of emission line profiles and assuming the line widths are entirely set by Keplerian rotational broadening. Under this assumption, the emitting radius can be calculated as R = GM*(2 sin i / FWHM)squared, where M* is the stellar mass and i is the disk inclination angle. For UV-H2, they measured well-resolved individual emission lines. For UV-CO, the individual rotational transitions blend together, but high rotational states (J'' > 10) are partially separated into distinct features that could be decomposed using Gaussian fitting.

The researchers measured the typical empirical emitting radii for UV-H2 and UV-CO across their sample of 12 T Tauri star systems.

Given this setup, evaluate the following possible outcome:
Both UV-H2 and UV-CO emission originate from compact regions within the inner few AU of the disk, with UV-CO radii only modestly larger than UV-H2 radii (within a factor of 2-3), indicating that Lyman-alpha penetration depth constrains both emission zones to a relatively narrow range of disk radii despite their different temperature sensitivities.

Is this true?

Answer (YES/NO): NO